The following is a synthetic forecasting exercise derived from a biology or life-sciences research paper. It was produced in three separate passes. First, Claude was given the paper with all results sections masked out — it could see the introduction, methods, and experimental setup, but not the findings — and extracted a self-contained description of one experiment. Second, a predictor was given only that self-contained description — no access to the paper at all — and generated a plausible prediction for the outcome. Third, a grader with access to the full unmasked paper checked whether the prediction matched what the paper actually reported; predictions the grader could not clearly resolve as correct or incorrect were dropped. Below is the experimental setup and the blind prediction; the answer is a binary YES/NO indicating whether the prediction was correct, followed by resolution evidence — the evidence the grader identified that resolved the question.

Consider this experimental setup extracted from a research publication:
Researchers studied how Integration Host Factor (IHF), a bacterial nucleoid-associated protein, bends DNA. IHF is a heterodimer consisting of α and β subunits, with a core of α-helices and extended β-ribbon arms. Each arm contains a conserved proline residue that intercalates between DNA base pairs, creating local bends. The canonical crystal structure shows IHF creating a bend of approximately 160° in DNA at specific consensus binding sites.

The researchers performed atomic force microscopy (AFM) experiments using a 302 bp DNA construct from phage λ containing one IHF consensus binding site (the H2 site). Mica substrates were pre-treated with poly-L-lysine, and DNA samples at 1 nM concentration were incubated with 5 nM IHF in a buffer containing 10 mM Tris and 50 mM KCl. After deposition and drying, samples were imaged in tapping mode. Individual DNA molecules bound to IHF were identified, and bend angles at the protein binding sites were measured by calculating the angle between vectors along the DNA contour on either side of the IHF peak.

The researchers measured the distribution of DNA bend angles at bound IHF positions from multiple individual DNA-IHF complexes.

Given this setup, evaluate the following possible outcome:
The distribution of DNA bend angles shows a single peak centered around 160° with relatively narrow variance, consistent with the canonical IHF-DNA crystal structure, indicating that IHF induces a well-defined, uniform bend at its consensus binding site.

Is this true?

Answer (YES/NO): NO